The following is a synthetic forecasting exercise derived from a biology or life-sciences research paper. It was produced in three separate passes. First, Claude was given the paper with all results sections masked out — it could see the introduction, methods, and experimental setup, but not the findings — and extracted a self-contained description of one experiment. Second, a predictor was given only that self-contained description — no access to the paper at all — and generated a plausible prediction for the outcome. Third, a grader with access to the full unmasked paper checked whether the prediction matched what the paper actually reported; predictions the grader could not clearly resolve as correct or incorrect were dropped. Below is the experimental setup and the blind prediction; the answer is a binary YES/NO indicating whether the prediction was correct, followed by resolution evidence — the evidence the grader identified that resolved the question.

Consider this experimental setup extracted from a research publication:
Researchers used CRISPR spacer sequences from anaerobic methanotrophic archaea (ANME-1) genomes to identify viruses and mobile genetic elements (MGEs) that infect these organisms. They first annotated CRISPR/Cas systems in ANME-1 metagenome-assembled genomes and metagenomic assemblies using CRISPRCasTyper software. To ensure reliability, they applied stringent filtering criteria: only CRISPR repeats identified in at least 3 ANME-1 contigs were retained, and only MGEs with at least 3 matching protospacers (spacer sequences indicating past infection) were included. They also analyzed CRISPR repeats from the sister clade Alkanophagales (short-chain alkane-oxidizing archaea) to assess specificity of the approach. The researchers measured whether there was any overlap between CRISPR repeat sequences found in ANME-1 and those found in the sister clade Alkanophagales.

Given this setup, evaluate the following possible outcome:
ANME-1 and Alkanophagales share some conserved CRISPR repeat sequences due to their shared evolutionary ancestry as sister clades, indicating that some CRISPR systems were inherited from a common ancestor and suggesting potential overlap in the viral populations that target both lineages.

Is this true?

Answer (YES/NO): NO